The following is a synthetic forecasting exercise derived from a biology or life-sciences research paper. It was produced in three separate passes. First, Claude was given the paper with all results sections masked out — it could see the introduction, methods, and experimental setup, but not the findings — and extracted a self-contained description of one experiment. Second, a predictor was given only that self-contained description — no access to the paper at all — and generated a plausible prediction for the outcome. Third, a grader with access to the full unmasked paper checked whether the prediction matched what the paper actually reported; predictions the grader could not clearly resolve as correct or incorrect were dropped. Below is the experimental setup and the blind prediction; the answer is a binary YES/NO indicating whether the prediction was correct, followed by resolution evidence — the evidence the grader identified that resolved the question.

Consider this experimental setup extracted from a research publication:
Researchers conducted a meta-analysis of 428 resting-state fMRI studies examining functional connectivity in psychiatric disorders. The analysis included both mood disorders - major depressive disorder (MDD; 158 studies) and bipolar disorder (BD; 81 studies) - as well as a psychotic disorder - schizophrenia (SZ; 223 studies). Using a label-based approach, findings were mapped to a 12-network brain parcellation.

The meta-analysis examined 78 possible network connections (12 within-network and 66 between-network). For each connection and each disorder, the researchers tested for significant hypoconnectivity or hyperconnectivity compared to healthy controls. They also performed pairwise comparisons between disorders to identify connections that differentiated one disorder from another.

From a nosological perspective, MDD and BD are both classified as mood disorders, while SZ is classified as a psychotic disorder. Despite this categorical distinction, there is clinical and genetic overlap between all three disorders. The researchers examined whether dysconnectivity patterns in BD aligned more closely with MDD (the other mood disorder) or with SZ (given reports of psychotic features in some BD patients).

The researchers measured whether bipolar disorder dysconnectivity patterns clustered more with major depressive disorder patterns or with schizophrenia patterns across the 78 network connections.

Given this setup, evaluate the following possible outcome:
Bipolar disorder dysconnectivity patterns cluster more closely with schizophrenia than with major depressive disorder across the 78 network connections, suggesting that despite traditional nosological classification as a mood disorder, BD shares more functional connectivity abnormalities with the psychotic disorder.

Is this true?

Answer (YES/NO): NO